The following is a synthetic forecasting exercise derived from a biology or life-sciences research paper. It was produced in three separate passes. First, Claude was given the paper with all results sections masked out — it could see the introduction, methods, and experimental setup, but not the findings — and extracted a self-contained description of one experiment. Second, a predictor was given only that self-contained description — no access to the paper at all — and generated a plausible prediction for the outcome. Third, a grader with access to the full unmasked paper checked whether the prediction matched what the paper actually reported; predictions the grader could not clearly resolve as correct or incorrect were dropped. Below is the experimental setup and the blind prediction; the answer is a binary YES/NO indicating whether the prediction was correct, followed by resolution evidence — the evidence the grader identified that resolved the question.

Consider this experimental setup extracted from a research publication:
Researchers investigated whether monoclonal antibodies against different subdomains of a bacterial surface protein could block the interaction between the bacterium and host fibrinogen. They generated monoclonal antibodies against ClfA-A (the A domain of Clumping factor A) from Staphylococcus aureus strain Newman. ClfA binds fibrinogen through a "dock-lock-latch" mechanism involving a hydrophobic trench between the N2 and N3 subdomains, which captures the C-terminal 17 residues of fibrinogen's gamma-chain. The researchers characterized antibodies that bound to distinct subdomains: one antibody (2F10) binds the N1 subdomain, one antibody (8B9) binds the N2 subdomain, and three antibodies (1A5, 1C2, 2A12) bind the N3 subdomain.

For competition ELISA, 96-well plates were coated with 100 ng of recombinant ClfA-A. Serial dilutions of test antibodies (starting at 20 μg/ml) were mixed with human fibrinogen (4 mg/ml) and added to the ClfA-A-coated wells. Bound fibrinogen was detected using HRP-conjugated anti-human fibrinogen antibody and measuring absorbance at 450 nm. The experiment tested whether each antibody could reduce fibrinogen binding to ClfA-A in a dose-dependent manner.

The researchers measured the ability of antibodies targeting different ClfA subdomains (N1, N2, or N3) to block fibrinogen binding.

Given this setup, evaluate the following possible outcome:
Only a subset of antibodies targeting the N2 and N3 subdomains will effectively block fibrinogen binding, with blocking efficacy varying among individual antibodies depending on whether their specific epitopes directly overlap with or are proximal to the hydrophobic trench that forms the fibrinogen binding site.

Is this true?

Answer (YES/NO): NO